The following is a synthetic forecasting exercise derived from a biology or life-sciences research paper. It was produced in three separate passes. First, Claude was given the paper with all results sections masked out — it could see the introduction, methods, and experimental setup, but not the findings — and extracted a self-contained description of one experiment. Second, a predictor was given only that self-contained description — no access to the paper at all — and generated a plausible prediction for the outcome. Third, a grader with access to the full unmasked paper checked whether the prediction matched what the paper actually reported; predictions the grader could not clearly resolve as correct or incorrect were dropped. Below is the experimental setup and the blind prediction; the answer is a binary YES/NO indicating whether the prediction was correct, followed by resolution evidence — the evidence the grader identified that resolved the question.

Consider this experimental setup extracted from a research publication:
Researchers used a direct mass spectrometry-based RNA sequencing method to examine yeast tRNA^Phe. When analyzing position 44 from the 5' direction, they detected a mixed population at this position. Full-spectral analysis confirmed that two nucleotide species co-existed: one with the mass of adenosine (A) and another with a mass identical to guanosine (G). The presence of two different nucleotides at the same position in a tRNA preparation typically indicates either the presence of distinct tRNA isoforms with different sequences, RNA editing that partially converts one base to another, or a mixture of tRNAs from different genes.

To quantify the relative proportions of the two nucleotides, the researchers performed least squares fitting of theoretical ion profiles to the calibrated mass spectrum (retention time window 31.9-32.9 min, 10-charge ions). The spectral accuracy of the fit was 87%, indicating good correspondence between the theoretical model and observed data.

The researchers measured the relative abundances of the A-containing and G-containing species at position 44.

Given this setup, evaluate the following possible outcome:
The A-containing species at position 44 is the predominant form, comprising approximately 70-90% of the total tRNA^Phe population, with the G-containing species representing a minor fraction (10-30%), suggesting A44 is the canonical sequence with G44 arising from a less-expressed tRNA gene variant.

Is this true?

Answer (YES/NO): NO